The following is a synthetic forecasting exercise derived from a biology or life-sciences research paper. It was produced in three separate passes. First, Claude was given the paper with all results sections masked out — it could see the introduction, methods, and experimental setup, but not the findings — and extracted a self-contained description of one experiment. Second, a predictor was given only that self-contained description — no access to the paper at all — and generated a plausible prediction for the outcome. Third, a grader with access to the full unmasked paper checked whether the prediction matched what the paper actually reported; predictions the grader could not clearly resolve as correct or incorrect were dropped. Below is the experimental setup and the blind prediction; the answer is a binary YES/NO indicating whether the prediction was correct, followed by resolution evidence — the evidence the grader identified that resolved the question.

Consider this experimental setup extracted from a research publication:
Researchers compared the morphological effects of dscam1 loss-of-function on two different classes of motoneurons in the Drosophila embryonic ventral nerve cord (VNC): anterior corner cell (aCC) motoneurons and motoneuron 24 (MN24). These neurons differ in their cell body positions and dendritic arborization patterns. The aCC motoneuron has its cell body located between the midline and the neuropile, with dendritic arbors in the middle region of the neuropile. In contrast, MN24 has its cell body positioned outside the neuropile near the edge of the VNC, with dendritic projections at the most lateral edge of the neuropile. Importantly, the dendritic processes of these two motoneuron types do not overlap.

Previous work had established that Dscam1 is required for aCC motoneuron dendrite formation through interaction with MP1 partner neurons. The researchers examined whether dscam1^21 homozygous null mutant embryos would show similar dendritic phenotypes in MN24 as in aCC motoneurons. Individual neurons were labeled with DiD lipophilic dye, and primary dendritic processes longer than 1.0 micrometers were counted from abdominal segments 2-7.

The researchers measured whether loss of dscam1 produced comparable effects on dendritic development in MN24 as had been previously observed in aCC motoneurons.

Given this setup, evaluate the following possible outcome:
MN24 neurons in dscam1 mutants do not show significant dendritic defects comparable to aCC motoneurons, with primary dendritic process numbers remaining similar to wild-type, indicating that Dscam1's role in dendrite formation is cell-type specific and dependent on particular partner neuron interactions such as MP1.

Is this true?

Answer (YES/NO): NO